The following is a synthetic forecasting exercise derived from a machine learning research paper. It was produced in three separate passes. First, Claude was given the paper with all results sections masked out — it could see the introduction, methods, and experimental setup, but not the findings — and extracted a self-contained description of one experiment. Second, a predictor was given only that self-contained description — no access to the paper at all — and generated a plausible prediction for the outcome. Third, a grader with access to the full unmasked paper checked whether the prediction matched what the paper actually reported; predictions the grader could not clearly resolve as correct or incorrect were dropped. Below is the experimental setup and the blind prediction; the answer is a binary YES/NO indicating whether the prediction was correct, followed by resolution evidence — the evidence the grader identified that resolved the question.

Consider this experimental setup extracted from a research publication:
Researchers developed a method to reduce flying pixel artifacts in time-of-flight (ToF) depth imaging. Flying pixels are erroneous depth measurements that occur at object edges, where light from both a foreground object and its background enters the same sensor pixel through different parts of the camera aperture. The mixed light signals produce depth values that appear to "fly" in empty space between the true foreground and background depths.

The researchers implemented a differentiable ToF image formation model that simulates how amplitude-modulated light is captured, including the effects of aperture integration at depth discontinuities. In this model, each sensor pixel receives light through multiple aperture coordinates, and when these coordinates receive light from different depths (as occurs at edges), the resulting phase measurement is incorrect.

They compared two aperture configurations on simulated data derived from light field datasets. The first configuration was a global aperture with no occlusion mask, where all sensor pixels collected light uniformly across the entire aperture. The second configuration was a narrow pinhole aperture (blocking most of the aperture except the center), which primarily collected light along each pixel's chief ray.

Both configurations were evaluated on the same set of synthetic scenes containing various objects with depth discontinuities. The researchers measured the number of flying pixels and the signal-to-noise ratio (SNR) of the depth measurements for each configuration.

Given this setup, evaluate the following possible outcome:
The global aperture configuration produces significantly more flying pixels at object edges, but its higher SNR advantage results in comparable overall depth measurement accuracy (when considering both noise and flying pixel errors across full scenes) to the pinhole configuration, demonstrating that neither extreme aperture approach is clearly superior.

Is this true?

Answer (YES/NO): NO